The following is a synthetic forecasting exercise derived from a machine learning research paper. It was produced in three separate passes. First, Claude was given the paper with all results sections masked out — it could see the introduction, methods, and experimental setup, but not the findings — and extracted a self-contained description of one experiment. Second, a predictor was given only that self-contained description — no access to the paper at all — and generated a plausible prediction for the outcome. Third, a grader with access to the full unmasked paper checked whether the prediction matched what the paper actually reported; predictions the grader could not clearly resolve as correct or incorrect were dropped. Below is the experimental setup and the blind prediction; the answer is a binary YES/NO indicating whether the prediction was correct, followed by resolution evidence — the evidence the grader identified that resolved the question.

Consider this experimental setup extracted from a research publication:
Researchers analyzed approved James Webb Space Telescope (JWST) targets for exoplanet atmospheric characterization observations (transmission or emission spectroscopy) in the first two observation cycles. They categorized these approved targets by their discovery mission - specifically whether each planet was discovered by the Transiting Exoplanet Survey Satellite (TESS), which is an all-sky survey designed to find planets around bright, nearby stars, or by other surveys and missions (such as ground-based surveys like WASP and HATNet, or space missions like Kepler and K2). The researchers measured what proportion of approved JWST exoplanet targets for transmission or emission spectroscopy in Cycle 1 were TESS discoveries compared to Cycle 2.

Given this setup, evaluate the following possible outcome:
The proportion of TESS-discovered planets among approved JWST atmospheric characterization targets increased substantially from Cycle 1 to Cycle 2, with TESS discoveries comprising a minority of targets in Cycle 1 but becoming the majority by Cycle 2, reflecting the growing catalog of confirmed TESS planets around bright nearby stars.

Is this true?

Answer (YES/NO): YES